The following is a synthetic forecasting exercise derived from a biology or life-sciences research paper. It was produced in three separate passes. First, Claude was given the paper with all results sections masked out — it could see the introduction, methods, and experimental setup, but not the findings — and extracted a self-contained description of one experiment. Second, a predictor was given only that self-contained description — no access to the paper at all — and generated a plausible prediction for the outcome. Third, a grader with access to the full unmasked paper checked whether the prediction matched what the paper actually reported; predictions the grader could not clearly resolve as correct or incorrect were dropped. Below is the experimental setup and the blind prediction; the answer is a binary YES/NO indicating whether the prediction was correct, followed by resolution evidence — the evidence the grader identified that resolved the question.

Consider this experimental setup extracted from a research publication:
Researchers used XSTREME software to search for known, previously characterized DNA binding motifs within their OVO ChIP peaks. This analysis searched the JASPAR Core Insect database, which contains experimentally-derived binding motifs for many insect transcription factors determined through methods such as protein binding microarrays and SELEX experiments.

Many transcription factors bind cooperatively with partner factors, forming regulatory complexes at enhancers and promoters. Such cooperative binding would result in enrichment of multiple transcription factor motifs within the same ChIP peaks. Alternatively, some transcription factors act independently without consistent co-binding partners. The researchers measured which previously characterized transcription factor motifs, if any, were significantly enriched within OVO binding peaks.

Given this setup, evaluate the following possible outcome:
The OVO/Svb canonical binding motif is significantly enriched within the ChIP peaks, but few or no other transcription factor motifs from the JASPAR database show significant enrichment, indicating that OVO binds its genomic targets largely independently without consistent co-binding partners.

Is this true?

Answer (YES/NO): NO